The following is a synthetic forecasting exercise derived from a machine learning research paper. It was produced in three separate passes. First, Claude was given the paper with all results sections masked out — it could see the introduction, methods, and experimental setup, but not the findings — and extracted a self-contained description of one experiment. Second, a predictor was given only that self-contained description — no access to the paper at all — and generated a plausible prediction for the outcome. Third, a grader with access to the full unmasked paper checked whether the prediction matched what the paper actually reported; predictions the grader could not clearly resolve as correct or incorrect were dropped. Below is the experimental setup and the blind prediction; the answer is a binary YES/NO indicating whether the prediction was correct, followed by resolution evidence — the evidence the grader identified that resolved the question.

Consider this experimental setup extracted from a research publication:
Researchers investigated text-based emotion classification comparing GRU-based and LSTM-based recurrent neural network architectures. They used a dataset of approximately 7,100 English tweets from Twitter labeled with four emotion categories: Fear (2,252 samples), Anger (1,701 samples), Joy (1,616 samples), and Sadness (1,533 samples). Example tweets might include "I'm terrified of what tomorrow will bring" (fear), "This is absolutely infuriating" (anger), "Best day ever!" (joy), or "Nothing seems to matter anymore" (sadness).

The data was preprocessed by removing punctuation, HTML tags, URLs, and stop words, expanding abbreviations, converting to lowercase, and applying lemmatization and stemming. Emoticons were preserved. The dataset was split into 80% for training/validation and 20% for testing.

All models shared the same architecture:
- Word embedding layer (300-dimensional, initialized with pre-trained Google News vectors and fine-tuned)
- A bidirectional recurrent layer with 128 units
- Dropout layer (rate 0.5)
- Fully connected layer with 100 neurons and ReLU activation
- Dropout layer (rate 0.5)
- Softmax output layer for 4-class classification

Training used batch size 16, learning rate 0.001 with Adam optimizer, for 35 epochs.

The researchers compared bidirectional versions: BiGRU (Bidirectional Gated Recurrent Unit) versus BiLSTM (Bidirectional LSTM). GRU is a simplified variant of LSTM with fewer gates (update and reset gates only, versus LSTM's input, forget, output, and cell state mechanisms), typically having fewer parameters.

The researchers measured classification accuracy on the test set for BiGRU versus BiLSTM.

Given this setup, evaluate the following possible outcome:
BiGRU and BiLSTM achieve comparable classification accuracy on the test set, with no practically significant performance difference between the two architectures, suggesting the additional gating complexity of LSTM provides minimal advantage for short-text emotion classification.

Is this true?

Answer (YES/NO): NO